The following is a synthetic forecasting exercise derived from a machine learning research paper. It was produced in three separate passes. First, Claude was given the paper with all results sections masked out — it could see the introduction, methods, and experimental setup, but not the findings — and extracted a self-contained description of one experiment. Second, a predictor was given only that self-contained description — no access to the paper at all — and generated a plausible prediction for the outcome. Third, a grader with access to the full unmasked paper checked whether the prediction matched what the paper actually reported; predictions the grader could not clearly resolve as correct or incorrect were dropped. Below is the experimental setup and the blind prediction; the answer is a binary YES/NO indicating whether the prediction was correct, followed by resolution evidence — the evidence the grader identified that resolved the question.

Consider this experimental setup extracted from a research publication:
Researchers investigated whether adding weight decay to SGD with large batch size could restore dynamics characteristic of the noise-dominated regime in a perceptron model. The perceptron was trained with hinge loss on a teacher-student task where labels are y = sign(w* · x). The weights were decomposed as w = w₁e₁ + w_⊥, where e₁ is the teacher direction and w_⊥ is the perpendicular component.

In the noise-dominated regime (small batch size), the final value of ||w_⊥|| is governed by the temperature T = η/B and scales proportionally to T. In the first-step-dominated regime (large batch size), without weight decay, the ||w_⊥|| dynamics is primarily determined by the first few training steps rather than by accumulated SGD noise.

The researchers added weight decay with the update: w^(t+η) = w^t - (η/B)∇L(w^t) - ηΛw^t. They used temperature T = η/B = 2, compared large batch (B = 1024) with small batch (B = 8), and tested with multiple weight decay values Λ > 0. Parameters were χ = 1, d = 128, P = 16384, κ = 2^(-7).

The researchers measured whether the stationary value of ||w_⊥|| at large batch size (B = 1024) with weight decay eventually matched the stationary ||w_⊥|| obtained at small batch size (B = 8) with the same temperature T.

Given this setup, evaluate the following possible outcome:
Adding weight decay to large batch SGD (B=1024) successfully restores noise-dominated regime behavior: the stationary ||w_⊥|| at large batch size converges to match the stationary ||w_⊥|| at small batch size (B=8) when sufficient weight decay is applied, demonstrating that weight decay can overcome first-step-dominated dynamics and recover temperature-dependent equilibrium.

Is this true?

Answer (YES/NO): YES